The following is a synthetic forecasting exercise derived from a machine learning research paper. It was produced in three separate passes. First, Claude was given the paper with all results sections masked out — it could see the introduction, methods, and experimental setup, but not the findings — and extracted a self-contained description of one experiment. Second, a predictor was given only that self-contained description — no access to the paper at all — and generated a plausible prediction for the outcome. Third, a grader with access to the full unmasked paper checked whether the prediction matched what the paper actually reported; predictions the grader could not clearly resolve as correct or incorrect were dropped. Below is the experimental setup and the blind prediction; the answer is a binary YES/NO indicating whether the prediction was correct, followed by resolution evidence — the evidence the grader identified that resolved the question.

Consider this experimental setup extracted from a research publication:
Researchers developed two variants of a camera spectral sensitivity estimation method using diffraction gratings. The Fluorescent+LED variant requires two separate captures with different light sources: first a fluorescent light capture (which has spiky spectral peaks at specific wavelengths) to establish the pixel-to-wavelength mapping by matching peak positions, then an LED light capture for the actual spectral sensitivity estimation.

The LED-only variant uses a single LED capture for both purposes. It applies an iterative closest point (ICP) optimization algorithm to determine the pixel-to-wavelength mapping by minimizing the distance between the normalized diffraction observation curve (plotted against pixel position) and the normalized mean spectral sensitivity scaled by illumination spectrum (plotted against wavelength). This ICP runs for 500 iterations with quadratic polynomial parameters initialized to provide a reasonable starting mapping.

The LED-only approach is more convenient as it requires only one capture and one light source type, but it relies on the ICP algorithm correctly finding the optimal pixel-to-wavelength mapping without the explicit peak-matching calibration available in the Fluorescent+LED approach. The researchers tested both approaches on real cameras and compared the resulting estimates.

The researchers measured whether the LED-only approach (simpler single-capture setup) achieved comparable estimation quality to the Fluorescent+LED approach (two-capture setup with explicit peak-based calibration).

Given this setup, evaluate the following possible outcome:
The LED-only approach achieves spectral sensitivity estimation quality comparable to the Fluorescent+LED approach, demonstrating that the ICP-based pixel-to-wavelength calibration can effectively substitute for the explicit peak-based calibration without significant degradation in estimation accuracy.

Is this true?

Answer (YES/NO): NO